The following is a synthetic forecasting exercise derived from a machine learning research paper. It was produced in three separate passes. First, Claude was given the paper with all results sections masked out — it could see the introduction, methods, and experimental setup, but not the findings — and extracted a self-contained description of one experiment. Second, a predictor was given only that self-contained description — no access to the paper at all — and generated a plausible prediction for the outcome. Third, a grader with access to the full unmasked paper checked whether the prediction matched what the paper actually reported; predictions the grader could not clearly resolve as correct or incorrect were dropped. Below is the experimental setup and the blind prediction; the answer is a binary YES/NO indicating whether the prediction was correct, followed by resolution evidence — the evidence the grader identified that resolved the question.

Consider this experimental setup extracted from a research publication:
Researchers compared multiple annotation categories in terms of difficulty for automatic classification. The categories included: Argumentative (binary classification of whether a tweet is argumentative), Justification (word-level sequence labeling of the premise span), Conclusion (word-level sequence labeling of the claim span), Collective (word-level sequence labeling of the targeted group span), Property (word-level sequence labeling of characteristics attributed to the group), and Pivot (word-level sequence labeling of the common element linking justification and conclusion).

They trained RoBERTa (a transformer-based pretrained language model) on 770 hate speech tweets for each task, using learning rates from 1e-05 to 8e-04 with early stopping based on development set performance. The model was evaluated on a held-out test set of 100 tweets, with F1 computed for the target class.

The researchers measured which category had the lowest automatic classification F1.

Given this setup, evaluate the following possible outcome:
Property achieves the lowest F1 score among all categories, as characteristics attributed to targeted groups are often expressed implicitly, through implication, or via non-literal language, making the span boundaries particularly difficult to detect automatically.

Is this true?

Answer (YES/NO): NO